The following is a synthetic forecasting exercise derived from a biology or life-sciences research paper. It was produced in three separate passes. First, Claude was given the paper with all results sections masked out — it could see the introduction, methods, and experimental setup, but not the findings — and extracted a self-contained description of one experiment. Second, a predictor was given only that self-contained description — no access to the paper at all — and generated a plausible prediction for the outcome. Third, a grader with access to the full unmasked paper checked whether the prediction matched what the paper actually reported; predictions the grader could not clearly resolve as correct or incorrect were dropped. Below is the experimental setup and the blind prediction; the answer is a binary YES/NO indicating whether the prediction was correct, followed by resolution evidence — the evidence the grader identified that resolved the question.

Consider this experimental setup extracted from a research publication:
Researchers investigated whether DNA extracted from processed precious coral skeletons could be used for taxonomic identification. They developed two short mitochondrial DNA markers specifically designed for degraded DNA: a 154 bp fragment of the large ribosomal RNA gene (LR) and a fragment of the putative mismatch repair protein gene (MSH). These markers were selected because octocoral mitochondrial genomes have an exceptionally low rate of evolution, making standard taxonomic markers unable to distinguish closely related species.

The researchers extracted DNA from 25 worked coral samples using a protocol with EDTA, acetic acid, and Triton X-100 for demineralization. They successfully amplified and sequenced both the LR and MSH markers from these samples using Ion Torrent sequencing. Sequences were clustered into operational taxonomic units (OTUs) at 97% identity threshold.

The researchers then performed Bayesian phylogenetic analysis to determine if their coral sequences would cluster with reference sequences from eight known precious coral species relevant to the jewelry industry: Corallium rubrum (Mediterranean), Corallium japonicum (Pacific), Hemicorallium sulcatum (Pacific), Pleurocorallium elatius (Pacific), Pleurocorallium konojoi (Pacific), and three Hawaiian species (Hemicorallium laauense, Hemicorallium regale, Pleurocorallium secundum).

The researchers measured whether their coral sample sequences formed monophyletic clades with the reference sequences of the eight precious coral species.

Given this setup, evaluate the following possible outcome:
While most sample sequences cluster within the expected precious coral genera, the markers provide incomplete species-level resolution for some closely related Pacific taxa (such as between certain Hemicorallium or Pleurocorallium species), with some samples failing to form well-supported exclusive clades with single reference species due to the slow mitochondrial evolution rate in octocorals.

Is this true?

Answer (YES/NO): YES